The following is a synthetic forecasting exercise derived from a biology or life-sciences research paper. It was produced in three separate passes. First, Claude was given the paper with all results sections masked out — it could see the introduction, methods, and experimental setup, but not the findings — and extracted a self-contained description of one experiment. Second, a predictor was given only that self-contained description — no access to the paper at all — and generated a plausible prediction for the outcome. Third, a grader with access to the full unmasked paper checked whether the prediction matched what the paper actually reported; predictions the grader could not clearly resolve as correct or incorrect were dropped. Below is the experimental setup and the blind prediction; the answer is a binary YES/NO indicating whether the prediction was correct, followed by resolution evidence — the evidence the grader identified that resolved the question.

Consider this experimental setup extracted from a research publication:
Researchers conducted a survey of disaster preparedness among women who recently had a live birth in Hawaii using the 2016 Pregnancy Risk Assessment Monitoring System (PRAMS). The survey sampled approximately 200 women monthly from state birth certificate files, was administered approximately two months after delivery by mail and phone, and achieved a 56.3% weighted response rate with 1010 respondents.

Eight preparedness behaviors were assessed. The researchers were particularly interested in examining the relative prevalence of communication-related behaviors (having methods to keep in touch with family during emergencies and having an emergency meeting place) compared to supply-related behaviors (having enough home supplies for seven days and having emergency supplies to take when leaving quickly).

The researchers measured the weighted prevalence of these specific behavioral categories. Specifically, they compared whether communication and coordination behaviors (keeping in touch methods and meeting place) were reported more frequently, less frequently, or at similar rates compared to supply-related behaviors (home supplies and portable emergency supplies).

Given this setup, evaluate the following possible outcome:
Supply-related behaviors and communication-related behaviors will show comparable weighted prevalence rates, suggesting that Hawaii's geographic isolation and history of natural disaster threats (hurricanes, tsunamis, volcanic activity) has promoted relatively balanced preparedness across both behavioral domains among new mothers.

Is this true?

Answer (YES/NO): NO